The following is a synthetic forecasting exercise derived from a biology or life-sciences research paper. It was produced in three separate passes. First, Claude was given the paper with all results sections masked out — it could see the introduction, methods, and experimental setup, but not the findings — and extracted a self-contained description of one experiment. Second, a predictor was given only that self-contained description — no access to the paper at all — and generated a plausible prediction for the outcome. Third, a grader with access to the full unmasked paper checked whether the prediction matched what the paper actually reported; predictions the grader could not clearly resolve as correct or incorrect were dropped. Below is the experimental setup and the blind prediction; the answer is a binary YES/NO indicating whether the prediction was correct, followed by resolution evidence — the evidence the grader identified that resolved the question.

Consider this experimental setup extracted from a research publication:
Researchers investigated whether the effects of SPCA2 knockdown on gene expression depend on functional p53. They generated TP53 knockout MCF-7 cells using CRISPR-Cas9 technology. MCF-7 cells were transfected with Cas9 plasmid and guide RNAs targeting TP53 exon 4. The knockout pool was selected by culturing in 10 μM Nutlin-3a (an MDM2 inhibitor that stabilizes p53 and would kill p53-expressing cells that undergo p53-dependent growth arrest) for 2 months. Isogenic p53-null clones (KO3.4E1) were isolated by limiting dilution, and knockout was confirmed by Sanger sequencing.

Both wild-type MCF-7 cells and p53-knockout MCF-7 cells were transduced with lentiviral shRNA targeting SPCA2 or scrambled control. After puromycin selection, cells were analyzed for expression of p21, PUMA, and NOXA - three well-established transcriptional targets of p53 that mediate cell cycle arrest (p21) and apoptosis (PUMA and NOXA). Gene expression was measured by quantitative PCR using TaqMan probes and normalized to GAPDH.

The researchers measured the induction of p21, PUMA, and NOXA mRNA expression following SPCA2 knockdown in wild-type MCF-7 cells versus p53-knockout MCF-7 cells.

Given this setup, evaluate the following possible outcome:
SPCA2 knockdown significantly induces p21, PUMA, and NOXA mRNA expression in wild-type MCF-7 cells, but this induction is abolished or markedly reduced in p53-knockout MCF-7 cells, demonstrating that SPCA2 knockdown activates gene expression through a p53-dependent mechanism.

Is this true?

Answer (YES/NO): YES